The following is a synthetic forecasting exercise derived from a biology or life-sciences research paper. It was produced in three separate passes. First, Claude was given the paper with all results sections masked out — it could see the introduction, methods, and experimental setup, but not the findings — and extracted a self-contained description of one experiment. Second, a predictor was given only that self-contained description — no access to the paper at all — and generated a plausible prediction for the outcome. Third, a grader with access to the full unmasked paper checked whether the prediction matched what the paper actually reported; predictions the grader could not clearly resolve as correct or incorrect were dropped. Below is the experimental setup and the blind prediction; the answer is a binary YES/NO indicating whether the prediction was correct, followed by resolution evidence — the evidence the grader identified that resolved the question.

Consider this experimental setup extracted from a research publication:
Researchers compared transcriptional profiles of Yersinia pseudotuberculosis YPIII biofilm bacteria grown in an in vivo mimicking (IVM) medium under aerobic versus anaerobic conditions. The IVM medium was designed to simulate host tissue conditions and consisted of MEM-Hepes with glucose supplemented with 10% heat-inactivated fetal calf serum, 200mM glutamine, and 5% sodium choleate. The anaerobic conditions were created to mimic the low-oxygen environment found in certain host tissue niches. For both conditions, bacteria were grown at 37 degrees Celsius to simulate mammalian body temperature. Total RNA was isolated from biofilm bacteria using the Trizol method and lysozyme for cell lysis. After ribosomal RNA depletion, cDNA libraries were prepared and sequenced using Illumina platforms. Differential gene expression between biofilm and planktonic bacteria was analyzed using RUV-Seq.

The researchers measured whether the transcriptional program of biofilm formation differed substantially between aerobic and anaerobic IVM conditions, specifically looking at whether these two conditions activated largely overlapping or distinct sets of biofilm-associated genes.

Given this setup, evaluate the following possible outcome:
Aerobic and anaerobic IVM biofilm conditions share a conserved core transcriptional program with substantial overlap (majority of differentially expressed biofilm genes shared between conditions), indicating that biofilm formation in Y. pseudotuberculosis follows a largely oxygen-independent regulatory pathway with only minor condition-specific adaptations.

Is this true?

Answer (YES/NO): NO